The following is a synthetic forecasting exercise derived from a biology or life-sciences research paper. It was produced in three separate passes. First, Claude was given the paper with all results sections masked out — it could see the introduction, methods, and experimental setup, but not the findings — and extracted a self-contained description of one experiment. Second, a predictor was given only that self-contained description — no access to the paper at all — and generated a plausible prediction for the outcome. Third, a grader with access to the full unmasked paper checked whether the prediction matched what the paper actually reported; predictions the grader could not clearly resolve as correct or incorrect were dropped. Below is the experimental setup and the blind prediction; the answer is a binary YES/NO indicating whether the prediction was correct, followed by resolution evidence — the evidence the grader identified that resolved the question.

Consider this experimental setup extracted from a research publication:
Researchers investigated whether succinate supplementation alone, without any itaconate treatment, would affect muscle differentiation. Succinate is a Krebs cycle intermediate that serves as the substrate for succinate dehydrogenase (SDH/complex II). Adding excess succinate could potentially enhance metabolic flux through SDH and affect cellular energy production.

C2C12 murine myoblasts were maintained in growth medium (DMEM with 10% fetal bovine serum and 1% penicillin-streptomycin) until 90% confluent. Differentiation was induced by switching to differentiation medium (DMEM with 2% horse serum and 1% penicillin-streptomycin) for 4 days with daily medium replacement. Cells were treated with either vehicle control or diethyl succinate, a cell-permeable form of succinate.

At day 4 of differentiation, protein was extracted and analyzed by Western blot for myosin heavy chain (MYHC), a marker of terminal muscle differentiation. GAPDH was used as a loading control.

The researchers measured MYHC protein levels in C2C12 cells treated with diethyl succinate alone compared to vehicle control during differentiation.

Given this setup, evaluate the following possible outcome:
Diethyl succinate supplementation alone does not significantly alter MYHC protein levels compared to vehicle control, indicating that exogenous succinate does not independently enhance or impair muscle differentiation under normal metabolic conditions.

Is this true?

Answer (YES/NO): NO